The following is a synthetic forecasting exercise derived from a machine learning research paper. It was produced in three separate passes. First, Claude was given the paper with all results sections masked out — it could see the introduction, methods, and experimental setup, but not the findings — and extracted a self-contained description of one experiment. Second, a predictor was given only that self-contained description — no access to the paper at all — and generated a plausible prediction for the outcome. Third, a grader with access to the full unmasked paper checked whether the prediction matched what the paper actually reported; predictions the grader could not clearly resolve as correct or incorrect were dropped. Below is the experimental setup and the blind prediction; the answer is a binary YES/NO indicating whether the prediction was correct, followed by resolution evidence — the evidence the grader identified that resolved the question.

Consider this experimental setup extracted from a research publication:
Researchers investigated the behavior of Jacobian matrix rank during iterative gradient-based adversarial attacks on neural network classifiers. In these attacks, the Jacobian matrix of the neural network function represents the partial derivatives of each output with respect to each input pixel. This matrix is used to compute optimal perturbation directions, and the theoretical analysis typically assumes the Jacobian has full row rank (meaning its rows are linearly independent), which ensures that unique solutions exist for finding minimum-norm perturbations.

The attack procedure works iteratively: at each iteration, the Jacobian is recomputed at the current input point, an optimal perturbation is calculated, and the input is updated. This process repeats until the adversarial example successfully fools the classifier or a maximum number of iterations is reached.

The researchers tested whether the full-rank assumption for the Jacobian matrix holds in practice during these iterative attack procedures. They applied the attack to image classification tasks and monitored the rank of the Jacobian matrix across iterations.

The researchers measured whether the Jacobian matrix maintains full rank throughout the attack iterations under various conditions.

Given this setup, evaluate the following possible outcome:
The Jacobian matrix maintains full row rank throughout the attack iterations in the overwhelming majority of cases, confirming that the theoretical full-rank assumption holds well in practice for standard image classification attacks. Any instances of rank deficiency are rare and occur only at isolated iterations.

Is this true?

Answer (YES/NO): NO